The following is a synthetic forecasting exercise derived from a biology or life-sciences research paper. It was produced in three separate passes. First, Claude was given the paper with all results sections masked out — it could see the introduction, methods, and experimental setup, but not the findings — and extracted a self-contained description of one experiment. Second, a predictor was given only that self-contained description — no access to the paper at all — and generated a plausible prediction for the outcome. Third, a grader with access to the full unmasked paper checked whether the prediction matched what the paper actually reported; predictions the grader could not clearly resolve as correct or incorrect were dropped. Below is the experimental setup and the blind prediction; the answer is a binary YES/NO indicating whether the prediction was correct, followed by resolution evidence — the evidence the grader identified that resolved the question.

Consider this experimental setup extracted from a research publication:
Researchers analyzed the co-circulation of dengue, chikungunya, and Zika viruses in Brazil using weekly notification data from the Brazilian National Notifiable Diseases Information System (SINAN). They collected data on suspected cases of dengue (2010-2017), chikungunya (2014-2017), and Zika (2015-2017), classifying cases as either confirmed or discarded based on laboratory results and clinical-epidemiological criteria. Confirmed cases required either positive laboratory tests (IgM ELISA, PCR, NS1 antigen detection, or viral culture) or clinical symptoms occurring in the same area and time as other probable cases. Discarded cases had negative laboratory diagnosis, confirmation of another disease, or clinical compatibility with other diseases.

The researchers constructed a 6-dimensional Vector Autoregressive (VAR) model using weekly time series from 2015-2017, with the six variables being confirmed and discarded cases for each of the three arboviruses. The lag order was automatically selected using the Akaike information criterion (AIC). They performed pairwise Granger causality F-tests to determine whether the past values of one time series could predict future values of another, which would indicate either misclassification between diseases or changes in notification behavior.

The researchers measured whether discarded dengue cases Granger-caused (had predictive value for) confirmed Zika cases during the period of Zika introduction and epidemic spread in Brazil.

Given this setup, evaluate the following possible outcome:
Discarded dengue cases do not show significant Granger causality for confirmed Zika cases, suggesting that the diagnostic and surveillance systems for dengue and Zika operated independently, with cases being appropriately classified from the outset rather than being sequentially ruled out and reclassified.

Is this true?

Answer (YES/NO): NO